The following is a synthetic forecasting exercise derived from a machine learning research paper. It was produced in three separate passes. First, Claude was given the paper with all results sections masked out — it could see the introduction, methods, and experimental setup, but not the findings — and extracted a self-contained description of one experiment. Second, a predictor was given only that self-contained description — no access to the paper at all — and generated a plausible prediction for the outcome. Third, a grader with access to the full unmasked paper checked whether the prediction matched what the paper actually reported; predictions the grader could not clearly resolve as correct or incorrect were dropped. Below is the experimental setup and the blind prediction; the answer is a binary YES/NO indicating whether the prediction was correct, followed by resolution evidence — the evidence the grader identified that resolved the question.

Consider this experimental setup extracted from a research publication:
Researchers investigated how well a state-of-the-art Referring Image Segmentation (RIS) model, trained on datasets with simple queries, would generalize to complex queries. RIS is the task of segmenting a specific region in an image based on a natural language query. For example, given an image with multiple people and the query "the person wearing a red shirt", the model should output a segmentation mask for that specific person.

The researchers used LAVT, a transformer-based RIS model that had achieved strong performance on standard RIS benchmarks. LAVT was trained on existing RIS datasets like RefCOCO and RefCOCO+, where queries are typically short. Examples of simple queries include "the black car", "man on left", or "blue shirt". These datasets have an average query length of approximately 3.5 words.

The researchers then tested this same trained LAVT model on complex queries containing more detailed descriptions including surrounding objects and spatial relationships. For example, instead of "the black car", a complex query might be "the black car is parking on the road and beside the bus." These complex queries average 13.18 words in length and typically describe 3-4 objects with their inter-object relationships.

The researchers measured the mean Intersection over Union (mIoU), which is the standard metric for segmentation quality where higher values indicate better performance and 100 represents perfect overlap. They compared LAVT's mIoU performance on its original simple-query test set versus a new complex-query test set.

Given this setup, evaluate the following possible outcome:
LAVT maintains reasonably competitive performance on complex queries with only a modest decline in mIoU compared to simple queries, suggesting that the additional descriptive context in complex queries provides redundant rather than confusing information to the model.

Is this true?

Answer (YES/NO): NO